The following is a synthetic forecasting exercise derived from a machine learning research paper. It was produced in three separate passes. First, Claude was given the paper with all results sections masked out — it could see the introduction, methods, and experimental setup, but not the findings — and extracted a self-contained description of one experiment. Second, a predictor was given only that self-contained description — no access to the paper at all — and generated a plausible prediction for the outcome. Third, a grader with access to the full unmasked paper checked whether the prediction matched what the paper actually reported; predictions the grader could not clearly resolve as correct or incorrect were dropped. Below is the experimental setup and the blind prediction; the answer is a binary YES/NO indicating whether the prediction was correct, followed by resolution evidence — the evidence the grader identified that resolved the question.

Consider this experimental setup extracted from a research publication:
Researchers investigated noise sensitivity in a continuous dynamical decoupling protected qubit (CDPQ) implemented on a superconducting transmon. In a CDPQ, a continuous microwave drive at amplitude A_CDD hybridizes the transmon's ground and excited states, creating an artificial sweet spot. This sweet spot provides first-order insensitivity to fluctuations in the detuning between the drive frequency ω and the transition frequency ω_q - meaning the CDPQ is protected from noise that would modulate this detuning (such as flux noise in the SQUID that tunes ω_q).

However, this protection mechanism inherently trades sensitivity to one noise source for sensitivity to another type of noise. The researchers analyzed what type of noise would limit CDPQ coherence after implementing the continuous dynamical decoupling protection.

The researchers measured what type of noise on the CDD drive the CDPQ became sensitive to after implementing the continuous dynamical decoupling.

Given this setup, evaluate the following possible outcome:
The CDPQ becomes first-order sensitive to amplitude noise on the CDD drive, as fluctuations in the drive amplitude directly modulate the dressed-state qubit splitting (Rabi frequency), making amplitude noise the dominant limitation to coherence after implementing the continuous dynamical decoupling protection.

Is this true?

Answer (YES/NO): YES